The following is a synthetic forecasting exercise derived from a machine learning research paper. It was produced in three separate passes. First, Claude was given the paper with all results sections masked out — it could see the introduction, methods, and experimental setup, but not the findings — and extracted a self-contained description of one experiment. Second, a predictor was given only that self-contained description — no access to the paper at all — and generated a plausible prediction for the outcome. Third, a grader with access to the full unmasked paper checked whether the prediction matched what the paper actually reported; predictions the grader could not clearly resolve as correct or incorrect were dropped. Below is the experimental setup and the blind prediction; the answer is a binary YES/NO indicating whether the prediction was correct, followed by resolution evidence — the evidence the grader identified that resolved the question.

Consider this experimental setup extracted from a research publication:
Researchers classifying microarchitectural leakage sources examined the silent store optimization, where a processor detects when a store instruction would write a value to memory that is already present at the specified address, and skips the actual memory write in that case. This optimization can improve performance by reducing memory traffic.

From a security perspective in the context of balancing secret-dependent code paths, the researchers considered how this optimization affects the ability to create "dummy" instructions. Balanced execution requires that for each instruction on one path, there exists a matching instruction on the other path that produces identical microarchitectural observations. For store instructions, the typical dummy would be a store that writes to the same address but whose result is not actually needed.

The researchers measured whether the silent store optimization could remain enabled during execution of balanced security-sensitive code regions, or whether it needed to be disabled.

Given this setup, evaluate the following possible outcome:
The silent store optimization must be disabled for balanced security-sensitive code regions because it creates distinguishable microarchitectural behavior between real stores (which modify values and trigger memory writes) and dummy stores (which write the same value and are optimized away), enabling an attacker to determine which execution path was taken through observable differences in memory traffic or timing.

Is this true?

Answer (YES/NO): YES